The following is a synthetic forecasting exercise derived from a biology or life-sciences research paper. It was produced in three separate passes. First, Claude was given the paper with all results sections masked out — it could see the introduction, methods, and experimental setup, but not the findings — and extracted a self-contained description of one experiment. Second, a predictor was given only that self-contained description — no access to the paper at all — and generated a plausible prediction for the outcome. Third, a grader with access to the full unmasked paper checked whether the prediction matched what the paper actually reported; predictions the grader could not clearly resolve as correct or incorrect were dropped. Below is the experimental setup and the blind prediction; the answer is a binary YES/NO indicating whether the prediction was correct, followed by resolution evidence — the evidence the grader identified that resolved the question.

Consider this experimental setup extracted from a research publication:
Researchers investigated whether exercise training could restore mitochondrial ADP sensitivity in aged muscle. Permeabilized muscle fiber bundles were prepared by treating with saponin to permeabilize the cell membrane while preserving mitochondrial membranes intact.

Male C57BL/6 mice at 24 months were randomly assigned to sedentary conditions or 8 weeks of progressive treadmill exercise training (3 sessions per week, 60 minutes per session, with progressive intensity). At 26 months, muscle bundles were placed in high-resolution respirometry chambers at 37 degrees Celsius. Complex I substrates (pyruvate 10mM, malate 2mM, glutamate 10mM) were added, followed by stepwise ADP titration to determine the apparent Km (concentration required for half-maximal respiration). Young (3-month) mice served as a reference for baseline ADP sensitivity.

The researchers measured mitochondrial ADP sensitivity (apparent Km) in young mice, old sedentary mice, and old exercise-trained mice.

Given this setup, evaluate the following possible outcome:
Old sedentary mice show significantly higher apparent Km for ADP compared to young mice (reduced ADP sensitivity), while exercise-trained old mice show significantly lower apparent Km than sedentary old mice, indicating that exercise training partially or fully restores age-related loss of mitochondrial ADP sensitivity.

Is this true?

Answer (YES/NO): NO